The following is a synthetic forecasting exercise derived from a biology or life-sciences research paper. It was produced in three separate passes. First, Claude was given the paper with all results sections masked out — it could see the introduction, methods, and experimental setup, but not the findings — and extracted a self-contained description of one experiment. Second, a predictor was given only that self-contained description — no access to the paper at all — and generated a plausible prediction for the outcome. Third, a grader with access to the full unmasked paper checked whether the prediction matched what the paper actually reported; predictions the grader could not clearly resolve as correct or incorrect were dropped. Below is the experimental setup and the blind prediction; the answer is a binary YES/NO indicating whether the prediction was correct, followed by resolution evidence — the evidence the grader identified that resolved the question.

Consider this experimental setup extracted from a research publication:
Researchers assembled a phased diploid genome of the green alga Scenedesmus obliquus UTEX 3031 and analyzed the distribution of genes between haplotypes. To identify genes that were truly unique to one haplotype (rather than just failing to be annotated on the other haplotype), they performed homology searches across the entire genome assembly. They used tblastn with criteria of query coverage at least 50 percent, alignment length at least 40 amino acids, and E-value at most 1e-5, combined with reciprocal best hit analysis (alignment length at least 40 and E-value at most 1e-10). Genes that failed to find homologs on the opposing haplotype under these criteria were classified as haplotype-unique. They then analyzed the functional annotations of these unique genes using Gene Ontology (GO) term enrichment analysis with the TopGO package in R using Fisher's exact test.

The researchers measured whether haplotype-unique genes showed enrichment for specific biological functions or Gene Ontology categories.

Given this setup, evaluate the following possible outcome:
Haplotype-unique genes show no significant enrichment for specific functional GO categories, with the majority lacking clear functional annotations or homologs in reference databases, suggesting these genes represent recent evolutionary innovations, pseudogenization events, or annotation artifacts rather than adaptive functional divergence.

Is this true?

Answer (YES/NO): NO